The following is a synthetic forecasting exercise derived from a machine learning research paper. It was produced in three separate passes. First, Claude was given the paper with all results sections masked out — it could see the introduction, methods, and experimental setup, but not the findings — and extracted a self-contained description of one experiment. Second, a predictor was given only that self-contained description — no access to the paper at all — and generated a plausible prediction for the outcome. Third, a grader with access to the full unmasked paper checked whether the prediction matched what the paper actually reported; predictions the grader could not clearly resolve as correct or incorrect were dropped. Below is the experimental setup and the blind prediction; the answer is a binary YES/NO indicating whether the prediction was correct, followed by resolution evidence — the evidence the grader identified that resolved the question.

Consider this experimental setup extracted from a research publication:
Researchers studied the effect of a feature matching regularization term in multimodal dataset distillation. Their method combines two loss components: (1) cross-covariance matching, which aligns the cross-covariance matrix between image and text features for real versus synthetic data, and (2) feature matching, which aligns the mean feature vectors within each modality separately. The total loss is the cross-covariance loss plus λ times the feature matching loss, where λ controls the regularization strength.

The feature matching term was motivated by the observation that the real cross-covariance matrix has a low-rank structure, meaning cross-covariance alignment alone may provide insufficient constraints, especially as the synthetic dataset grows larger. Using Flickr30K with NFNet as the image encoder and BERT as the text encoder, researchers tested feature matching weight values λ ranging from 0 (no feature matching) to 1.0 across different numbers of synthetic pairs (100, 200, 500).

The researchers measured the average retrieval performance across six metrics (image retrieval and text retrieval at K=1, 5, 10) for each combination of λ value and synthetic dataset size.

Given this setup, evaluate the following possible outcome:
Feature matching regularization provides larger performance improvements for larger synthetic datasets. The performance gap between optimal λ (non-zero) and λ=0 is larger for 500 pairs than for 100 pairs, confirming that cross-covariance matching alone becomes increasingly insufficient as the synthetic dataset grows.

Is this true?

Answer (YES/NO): YES